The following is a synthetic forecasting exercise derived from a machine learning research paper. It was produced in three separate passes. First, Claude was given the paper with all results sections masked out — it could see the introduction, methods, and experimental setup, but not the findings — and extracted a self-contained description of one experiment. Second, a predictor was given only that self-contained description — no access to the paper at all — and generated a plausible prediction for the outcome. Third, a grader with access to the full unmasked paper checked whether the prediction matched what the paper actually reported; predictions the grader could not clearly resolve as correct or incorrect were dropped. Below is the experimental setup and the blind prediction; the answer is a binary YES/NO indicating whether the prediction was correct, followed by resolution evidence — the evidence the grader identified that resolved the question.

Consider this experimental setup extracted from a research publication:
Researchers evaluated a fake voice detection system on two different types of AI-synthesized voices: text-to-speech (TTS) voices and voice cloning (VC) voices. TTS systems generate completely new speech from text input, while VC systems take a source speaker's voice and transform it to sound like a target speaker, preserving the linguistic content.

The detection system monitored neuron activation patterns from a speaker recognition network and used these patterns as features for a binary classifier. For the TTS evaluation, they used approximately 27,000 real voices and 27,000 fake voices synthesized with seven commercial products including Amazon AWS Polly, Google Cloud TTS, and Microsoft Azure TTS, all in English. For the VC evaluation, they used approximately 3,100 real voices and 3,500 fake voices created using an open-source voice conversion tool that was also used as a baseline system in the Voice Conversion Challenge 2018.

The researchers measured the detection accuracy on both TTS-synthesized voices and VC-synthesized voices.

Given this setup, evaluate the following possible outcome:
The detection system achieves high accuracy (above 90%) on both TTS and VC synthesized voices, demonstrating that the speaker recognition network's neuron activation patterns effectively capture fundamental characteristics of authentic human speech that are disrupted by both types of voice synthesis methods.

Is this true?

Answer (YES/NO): YES